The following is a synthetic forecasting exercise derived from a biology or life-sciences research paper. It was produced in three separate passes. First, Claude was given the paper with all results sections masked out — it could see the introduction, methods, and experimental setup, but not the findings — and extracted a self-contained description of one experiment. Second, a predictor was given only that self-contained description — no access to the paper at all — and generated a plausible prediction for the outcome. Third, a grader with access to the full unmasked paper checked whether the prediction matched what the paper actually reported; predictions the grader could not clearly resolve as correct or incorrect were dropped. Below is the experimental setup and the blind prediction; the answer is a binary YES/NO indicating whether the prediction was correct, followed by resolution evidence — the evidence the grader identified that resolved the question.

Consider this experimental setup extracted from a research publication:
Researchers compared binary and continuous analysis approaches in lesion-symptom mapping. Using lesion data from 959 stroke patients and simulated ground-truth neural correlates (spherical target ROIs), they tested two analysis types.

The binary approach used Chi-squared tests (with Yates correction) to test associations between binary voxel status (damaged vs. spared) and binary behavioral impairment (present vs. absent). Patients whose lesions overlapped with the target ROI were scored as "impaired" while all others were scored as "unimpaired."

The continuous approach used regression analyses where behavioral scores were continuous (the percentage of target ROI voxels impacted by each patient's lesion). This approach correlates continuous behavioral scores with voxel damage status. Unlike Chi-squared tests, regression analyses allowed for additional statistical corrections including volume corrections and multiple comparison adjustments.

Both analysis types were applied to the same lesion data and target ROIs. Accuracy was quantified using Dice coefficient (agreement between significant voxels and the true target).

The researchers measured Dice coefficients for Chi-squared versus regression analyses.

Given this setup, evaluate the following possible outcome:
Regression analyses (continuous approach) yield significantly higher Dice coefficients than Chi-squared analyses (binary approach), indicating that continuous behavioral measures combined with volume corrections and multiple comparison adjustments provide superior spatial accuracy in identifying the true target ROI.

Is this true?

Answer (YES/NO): YES